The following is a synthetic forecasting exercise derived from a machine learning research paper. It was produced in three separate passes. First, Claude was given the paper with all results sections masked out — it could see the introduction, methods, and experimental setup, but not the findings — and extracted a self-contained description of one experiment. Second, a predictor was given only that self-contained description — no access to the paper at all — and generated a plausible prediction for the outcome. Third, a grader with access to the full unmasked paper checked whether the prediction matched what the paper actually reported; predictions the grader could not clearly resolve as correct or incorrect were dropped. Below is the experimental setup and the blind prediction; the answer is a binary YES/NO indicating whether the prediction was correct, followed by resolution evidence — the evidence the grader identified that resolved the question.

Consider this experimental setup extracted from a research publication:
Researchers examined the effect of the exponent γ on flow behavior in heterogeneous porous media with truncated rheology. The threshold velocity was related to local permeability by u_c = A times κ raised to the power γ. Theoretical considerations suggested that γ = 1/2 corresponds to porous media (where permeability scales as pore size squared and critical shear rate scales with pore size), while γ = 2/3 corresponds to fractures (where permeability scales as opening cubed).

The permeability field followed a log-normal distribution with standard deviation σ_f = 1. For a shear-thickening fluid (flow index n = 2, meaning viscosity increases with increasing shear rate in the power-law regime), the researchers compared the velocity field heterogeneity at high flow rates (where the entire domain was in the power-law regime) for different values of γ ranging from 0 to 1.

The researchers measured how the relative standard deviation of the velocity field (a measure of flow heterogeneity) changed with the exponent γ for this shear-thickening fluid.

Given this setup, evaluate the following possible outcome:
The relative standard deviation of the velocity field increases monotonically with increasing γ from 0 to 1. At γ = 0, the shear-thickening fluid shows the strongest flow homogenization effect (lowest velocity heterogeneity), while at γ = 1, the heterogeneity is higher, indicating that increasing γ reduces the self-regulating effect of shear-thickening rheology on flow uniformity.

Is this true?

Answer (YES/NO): YES